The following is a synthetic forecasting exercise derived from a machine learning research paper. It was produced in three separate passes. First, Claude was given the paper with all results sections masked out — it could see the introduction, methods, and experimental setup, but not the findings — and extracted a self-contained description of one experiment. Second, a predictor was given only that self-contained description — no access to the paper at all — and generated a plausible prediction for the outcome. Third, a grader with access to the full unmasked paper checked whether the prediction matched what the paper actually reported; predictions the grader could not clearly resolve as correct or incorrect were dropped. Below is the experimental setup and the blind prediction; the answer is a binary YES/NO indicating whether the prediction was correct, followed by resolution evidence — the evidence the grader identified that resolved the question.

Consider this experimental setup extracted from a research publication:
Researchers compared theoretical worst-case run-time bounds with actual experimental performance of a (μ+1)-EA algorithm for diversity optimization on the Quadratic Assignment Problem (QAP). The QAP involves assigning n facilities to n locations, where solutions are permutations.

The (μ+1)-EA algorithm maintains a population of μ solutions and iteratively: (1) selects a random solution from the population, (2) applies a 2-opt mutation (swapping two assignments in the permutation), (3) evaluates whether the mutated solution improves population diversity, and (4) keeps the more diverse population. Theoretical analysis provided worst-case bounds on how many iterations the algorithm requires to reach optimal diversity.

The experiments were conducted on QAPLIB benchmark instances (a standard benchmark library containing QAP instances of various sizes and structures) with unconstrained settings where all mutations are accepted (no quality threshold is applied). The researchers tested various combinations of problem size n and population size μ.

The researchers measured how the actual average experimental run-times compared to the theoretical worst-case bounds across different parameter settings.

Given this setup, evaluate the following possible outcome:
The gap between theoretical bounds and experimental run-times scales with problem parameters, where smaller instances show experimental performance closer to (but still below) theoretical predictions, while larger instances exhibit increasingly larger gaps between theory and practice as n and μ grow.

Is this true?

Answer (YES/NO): NO